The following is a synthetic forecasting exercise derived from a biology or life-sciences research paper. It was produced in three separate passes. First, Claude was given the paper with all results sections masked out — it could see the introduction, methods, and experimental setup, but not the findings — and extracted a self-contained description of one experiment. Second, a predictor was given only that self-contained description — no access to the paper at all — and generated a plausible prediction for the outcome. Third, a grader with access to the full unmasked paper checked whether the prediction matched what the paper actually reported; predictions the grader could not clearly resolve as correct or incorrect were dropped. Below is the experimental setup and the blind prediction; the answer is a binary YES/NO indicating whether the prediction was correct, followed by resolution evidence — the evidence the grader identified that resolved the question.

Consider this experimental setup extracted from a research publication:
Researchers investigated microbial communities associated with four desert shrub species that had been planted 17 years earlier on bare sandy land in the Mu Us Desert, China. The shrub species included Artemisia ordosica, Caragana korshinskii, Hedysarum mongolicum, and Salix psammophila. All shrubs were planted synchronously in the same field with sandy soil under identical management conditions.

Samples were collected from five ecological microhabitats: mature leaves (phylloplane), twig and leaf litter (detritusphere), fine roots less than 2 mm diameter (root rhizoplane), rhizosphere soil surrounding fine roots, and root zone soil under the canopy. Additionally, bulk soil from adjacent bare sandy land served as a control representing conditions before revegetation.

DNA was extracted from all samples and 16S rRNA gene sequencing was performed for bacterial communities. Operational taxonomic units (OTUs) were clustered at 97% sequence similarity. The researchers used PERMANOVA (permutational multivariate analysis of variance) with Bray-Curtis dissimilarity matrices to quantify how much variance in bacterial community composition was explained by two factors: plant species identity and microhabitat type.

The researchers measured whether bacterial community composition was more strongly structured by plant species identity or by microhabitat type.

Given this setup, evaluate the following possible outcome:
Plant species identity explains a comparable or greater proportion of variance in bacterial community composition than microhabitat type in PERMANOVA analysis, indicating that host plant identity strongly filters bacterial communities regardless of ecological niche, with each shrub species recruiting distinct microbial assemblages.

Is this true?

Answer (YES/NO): NO